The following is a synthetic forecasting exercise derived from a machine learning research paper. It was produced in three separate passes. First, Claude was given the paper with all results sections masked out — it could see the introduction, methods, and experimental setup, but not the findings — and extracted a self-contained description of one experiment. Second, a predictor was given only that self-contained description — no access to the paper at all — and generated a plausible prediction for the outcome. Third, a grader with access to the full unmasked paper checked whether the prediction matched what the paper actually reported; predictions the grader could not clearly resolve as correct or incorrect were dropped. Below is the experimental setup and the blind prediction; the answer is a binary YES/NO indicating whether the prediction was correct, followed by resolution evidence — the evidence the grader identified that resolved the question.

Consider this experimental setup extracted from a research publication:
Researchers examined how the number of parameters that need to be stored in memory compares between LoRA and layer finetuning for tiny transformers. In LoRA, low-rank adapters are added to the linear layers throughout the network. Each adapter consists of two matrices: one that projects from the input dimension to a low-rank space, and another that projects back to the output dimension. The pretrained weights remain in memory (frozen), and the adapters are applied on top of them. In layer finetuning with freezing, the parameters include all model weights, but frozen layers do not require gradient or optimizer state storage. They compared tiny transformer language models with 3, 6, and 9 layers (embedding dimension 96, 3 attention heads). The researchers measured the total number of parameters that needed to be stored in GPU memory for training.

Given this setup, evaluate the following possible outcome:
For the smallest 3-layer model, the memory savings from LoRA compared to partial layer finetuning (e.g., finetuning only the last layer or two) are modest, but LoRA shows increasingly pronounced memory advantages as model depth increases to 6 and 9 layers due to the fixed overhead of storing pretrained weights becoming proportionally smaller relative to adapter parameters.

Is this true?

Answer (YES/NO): NO